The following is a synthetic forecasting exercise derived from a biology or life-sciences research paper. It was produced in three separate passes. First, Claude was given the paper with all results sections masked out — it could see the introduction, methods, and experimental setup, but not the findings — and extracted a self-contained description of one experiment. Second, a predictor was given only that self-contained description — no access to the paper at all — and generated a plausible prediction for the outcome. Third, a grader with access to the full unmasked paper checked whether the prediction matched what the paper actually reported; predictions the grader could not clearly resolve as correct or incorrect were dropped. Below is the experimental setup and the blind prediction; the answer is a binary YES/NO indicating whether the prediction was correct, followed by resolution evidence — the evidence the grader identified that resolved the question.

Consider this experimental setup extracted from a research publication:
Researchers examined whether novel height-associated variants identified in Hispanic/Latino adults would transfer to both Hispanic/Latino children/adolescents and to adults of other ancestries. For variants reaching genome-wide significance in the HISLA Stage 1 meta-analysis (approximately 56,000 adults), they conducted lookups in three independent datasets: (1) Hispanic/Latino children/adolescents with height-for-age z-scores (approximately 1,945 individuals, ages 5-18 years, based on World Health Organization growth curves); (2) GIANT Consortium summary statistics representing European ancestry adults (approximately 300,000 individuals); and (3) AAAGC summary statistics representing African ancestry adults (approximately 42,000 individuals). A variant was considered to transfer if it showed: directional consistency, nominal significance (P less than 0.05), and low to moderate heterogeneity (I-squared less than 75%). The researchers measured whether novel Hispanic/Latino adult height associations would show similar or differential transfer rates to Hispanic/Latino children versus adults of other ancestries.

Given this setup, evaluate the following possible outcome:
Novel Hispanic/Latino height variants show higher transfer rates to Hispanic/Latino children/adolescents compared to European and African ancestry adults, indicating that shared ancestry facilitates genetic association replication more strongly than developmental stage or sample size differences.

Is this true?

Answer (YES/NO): NO